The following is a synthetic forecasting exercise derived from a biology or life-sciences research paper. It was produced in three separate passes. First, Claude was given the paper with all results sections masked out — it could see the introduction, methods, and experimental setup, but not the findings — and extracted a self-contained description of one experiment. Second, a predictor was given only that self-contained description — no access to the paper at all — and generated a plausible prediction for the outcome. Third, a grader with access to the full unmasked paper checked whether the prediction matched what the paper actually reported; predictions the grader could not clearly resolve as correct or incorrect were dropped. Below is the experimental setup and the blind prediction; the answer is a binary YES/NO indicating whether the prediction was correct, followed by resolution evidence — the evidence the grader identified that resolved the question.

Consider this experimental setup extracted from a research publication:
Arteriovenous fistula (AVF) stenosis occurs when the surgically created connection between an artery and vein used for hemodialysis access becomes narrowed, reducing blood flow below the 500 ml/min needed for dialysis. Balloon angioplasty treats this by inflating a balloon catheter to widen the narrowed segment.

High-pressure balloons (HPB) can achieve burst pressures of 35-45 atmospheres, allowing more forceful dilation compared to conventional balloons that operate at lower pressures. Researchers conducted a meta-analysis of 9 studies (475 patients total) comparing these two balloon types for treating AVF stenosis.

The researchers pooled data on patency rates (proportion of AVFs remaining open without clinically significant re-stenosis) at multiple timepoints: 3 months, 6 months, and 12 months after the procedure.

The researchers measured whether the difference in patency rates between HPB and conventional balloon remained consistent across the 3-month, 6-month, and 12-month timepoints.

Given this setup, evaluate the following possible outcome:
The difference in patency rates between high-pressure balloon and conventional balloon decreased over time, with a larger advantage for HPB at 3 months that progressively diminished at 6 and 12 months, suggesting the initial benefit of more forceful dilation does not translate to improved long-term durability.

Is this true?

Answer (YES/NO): NO